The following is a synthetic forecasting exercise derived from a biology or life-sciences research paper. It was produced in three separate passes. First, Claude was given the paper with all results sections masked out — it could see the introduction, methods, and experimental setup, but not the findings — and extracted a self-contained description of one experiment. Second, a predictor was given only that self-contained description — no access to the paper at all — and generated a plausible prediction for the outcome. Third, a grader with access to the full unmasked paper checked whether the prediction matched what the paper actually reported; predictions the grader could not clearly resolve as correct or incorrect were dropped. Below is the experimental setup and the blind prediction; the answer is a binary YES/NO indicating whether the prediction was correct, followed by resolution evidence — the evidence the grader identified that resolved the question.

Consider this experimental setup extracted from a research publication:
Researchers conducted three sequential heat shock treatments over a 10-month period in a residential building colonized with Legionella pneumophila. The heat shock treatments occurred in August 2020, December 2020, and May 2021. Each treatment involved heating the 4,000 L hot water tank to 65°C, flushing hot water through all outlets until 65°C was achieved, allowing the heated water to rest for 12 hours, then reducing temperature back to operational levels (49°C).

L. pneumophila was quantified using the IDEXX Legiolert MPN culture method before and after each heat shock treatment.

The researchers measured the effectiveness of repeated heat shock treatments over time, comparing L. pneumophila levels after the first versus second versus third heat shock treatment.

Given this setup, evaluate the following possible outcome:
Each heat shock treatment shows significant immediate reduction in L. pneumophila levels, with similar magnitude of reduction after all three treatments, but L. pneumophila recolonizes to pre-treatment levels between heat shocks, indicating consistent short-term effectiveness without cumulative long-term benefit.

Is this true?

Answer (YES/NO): NO